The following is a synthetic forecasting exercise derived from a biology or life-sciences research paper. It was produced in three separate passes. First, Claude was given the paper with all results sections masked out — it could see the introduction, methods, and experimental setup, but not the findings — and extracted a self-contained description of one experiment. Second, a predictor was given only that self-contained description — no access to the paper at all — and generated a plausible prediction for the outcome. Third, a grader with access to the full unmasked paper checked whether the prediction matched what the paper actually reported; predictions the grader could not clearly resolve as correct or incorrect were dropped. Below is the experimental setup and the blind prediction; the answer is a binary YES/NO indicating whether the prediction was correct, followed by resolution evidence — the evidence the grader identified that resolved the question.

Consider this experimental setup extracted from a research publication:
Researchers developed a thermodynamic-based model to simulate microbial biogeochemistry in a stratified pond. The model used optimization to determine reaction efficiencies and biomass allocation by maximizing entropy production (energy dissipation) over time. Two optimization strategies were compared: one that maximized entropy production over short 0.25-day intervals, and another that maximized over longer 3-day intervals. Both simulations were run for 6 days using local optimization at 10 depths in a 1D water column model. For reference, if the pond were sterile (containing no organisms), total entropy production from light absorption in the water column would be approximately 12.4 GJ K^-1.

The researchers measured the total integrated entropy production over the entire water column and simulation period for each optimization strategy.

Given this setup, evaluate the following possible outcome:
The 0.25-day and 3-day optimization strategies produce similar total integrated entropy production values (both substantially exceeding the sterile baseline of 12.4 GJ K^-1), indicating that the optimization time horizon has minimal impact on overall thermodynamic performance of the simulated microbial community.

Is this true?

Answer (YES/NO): NO